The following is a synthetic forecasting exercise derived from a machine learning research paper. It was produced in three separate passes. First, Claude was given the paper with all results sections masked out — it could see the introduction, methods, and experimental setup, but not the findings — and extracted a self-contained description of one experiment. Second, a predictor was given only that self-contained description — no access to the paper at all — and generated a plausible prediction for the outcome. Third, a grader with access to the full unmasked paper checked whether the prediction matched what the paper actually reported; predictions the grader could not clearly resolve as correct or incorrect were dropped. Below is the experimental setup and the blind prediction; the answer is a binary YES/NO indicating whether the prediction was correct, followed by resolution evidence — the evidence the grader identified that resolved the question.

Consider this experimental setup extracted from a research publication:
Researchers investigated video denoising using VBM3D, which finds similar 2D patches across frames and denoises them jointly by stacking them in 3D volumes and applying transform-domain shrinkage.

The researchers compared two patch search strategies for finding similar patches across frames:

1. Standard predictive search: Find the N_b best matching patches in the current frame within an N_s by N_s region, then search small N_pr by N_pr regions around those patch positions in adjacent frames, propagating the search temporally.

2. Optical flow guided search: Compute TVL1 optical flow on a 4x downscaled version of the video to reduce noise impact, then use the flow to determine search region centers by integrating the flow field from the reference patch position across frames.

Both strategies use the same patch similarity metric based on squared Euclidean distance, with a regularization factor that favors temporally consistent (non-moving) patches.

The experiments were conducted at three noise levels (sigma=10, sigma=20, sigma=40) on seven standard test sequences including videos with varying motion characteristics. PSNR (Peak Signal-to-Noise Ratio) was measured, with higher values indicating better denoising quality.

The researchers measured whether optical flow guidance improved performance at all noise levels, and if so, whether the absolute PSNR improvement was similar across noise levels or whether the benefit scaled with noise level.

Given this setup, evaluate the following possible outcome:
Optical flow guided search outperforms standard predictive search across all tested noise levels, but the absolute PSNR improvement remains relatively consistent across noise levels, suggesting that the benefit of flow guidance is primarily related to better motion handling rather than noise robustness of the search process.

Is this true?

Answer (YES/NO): YES